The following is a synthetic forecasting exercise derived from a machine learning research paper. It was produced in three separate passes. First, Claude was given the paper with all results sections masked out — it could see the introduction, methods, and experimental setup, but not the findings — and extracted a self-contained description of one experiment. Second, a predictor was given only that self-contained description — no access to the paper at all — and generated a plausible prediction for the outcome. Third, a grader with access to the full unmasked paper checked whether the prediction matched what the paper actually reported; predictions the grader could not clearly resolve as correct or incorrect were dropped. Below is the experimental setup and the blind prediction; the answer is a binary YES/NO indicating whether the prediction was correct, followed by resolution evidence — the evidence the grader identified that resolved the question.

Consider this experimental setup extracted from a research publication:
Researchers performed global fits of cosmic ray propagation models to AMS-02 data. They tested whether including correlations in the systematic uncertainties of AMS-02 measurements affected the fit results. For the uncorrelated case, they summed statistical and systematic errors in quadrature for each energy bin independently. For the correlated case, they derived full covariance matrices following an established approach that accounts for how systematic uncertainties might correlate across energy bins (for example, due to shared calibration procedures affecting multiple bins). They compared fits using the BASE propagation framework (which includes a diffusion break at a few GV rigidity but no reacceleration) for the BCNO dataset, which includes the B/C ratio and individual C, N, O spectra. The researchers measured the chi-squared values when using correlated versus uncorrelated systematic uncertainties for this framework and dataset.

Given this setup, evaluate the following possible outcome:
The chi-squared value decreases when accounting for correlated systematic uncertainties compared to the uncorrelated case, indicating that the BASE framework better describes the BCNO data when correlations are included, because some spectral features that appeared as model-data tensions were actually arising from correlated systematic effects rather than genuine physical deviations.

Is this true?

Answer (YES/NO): NO